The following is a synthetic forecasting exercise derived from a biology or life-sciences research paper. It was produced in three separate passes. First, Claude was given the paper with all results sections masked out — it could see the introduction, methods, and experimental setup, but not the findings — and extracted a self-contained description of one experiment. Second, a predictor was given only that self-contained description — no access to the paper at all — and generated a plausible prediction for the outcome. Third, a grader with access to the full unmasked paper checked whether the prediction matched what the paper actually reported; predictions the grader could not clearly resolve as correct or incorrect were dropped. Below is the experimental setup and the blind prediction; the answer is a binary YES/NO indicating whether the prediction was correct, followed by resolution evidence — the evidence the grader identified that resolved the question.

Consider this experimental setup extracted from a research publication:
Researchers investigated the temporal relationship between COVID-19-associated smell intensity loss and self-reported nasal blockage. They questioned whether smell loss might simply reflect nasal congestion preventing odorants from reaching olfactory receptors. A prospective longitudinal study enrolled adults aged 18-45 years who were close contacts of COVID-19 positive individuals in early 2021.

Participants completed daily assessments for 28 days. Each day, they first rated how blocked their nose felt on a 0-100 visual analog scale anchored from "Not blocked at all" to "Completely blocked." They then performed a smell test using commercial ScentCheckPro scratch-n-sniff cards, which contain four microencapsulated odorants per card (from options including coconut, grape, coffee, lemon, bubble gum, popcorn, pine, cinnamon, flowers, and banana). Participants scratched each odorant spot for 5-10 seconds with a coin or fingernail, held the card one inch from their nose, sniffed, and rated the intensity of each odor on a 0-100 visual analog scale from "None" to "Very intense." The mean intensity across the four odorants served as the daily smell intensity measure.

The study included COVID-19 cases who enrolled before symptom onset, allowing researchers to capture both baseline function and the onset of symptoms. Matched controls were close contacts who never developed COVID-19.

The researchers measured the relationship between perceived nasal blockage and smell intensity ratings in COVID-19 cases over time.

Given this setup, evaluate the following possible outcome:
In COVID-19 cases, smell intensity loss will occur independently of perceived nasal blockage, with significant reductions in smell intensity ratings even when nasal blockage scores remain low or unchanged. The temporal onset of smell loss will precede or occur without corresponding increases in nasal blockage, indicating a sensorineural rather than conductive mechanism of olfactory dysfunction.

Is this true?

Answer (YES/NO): YES